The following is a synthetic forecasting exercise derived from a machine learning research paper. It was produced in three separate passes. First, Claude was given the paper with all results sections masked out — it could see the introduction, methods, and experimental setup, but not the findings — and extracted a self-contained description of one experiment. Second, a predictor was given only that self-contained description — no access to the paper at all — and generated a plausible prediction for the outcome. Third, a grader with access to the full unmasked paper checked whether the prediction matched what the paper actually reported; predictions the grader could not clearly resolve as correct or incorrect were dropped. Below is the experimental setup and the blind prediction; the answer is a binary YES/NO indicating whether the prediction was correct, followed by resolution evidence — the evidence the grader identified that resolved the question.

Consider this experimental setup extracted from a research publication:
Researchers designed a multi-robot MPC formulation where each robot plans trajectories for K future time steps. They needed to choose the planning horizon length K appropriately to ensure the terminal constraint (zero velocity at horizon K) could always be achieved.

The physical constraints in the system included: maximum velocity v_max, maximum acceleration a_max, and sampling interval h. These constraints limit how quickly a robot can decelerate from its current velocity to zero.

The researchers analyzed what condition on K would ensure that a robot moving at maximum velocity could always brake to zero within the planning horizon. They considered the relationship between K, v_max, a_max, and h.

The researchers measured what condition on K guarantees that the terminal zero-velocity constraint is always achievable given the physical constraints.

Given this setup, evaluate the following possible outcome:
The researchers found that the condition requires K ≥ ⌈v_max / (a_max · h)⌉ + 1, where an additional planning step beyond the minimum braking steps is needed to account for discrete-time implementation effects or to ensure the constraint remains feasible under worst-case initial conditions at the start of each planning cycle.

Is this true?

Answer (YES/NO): NO